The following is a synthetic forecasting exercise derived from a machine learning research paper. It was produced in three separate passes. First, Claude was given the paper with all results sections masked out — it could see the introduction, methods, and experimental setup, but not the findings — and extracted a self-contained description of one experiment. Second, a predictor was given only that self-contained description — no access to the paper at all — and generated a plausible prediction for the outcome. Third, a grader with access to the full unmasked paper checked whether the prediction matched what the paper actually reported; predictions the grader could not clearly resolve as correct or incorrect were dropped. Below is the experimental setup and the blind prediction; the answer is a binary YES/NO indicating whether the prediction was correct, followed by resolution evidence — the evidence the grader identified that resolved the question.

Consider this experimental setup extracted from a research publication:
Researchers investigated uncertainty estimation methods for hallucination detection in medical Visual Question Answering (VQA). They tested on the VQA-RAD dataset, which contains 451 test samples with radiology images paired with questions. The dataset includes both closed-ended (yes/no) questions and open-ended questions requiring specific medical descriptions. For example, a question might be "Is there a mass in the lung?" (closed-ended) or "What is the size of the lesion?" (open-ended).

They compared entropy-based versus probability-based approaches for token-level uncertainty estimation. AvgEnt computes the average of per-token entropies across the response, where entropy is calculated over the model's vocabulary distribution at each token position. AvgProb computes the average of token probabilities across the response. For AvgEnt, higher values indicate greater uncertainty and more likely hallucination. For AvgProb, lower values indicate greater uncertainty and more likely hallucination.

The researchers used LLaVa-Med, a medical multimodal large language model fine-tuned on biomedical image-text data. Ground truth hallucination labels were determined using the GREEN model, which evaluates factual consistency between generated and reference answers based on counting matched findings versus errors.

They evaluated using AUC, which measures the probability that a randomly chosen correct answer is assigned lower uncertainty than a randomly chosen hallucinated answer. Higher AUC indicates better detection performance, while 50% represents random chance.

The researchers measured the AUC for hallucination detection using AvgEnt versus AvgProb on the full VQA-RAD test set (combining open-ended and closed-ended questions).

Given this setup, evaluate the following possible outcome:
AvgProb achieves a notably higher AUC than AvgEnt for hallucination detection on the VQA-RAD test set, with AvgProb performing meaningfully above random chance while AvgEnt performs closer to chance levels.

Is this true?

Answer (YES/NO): NO